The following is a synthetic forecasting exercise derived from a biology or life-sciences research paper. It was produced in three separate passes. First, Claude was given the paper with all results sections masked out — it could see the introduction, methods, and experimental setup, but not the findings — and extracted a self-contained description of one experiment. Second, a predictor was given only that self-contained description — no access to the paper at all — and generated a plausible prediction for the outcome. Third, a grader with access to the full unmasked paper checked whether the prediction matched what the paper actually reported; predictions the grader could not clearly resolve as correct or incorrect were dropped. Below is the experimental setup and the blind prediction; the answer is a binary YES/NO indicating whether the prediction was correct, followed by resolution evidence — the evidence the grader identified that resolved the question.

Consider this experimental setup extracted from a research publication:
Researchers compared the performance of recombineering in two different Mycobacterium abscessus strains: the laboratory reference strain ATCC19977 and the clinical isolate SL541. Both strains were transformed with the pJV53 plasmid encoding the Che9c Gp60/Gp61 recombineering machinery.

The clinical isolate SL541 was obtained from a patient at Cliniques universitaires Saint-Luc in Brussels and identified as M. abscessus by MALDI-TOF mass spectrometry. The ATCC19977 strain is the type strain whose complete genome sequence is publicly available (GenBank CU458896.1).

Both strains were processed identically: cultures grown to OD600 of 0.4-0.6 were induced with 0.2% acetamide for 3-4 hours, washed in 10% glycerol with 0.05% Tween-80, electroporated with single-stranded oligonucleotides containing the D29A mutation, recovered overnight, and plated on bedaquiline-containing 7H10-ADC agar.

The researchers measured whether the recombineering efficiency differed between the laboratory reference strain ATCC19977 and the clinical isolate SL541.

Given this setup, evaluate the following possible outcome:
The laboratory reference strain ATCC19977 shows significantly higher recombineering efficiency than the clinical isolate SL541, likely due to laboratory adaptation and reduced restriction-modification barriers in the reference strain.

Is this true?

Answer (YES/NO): NO